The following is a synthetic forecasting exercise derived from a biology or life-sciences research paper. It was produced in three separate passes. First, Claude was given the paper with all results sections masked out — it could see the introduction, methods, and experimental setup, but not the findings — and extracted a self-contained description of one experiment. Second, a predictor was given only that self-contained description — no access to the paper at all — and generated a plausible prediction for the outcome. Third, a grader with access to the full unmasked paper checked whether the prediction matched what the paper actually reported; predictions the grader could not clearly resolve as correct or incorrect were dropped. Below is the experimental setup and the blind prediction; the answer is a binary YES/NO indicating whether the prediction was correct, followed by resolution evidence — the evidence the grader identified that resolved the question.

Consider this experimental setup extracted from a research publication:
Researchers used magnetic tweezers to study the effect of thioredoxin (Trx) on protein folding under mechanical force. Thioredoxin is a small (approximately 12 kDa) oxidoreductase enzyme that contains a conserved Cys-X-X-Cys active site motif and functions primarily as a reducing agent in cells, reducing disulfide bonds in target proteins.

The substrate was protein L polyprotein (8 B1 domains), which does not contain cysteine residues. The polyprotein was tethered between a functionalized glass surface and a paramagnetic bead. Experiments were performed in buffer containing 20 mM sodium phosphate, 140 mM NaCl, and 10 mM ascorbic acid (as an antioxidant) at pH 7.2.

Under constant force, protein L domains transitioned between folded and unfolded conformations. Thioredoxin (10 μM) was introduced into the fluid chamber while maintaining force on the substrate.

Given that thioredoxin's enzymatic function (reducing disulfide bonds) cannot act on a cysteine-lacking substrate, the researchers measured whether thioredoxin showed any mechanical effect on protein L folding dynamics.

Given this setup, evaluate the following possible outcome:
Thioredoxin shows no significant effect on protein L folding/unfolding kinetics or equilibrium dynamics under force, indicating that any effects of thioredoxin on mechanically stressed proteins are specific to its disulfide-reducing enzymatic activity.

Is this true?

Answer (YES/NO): YES